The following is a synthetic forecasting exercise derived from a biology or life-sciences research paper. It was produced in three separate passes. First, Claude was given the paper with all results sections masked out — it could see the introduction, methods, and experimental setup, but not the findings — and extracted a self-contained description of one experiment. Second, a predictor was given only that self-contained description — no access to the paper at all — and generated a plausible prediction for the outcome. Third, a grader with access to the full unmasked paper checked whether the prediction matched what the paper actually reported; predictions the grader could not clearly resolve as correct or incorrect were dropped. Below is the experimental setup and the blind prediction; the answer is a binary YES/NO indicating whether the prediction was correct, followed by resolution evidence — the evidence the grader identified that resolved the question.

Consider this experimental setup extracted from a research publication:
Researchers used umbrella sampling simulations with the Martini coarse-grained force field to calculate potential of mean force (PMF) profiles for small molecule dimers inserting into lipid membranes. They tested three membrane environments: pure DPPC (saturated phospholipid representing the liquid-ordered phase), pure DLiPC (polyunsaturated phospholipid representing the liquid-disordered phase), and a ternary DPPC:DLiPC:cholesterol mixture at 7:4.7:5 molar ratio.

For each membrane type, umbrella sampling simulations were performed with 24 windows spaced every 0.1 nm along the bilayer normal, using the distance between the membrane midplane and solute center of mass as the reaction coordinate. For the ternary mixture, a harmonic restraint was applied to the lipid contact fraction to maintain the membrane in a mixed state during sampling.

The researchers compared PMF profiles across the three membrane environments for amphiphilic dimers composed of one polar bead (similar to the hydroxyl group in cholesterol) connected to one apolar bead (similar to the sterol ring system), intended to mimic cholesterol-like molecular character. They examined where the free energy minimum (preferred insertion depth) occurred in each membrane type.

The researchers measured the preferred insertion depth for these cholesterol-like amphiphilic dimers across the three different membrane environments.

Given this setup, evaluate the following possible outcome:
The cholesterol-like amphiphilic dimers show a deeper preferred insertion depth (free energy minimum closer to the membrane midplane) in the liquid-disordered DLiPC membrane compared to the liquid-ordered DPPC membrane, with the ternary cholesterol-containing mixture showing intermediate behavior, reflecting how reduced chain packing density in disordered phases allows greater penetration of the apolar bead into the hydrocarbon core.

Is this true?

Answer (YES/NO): NO